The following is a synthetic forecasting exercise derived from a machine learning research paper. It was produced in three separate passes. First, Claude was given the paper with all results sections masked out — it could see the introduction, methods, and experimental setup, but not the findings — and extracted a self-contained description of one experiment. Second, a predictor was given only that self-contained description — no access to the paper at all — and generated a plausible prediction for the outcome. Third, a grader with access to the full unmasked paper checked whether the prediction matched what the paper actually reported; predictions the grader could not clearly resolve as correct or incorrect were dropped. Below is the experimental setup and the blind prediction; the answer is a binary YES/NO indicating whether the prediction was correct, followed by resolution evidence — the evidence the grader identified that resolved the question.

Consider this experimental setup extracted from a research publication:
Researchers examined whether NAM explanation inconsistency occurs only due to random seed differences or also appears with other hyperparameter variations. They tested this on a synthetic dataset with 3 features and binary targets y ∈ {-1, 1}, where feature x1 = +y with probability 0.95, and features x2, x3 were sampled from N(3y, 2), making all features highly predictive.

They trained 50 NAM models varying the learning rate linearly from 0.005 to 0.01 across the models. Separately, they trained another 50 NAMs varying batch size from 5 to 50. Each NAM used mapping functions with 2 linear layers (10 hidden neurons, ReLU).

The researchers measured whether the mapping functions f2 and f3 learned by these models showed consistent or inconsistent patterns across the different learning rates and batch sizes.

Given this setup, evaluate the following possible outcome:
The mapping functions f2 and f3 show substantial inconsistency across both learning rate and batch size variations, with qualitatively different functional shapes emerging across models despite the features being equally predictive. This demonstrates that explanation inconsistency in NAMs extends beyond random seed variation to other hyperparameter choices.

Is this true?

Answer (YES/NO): YES